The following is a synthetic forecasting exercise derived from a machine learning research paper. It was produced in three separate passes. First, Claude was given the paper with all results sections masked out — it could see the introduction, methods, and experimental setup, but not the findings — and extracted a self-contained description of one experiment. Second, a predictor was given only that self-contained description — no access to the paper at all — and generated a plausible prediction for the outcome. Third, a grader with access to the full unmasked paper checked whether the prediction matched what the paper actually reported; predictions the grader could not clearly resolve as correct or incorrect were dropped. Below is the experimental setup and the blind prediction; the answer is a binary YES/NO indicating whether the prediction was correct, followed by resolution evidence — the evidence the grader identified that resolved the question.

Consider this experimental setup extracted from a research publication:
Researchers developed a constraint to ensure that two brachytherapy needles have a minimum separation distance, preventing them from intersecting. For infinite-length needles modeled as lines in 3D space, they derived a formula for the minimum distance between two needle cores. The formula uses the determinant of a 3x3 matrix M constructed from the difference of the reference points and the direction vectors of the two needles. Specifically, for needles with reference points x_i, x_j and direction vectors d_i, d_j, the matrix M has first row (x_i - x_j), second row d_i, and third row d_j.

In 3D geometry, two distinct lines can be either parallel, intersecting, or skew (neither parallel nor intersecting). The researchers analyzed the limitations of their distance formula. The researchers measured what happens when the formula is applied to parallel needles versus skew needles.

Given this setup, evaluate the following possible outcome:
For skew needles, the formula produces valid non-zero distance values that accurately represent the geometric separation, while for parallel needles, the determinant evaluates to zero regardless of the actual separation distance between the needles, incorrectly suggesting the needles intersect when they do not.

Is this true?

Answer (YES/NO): NO